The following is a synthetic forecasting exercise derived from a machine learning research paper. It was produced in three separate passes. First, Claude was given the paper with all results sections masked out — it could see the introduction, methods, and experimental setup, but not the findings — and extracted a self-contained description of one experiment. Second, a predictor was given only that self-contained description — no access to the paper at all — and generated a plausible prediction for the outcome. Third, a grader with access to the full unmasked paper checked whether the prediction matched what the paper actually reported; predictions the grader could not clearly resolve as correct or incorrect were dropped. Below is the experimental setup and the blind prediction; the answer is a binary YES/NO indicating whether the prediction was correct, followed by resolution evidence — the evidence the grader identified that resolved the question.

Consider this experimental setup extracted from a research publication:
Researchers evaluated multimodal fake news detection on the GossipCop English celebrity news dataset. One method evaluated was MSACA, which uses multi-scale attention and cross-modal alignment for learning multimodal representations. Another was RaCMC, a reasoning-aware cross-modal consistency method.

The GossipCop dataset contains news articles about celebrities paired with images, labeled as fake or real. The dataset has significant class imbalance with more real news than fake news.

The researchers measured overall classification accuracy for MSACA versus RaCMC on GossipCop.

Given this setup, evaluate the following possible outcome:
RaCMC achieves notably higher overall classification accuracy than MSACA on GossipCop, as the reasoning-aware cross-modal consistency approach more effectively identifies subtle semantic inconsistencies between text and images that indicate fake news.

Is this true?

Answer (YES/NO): NO